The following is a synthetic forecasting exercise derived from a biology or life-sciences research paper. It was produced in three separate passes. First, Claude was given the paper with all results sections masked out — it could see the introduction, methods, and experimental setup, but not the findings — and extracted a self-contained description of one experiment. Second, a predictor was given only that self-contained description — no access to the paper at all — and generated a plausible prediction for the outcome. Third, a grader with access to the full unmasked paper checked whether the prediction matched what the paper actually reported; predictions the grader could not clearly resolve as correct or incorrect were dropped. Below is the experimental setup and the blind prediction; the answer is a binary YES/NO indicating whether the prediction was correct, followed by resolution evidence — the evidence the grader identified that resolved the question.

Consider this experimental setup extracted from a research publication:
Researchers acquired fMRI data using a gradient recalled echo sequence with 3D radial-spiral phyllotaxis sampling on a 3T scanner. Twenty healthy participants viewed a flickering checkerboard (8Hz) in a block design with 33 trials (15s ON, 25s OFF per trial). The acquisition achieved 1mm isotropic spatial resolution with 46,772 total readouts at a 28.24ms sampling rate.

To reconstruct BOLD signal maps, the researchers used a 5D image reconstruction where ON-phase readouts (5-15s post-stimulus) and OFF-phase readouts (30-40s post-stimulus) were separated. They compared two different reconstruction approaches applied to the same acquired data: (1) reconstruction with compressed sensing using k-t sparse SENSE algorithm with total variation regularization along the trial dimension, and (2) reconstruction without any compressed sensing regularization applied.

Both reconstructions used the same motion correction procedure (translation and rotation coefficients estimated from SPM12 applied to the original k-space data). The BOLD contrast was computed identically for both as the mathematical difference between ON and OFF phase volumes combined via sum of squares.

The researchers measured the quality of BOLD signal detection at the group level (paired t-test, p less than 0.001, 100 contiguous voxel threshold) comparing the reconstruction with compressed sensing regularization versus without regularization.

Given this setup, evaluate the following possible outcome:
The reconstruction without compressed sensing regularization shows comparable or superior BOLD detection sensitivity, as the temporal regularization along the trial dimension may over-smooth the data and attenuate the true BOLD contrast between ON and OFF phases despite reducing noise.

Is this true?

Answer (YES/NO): NO